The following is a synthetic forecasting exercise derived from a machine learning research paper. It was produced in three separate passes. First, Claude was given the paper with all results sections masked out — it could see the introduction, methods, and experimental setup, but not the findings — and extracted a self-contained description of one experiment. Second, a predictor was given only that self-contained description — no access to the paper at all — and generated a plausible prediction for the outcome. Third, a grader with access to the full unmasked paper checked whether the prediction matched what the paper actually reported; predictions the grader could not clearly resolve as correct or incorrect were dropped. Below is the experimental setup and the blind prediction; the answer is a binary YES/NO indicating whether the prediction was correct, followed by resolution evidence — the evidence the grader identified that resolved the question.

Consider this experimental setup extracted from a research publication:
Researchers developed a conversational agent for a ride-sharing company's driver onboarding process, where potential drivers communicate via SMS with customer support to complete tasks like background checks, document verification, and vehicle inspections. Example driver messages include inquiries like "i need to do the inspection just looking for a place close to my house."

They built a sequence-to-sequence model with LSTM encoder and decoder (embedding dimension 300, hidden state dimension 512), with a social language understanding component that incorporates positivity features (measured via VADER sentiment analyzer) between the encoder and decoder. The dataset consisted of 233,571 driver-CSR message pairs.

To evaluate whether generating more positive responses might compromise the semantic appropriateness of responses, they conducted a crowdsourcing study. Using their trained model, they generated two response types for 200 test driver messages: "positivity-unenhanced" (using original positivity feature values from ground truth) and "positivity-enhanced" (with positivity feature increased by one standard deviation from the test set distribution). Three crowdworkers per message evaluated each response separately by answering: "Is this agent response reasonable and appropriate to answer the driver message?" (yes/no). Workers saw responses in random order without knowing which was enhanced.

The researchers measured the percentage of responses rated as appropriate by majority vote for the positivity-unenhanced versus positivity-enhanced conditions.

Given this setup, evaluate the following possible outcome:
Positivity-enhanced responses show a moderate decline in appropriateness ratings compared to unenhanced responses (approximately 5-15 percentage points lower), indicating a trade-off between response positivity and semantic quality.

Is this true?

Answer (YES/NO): NO